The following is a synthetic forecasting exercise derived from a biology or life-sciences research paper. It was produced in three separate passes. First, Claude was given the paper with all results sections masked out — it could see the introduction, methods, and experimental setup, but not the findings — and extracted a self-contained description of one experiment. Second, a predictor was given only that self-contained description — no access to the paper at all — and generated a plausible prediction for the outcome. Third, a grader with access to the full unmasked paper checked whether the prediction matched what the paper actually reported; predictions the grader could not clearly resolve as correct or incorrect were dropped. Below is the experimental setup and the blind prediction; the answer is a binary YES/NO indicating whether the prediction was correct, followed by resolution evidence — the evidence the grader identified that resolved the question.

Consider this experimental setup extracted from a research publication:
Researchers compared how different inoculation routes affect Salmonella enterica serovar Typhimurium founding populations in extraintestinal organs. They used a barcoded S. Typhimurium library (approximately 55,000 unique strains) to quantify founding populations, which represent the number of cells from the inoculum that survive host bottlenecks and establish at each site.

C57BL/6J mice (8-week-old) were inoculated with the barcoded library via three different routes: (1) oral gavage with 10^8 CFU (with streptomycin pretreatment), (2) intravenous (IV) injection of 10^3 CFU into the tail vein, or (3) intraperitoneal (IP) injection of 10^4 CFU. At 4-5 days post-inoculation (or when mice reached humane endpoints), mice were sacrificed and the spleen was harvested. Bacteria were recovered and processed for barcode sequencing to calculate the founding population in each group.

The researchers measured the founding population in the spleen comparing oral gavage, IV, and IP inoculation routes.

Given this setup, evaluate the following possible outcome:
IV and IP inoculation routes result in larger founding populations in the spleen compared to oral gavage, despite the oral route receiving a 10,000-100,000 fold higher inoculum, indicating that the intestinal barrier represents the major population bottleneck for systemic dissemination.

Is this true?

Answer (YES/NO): YES